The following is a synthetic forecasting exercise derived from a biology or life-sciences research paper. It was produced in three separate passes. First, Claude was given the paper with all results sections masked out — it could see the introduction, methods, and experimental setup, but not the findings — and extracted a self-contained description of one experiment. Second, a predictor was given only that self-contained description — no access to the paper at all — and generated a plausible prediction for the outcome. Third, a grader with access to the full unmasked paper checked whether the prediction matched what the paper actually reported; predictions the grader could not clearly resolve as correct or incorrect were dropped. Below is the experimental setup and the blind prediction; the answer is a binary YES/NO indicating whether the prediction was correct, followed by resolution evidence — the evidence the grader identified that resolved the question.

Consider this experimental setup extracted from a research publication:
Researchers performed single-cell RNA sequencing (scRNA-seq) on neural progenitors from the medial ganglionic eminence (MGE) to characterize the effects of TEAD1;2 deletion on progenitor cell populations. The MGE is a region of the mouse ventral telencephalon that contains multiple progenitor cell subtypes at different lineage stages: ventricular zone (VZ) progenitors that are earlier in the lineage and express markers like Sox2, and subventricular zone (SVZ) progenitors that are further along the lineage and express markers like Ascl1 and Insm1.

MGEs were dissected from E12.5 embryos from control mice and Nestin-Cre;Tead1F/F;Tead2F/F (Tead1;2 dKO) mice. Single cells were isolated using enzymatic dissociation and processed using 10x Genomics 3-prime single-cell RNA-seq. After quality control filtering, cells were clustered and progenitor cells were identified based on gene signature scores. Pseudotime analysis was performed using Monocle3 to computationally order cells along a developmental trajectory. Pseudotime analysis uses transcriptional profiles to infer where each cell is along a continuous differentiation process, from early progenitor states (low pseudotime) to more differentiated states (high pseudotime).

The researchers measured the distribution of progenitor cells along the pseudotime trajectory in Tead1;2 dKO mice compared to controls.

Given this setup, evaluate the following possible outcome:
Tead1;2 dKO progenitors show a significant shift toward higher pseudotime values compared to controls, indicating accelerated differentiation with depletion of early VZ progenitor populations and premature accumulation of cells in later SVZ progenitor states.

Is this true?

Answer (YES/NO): NO